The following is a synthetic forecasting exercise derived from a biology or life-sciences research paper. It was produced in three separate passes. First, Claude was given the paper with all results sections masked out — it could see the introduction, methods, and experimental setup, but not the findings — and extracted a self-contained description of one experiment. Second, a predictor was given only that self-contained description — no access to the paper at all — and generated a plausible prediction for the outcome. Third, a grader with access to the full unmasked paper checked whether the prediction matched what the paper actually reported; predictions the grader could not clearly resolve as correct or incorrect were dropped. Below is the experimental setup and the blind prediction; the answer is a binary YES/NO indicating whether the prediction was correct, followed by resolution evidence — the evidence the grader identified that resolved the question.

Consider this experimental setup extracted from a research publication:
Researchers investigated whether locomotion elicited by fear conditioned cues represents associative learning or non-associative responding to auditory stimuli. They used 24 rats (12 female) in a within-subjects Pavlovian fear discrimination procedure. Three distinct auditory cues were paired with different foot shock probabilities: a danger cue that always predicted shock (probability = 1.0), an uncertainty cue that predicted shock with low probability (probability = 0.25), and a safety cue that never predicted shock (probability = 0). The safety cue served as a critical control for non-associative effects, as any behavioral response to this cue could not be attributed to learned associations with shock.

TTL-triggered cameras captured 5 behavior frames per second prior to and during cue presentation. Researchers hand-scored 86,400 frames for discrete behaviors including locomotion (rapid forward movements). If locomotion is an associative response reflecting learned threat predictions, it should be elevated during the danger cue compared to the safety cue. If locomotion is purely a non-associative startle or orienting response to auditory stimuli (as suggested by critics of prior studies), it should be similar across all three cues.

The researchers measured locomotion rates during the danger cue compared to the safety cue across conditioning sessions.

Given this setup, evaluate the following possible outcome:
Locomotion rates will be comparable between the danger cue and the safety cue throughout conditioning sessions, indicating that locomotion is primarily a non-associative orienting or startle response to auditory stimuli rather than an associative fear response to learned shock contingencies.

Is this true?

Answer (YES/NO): NO